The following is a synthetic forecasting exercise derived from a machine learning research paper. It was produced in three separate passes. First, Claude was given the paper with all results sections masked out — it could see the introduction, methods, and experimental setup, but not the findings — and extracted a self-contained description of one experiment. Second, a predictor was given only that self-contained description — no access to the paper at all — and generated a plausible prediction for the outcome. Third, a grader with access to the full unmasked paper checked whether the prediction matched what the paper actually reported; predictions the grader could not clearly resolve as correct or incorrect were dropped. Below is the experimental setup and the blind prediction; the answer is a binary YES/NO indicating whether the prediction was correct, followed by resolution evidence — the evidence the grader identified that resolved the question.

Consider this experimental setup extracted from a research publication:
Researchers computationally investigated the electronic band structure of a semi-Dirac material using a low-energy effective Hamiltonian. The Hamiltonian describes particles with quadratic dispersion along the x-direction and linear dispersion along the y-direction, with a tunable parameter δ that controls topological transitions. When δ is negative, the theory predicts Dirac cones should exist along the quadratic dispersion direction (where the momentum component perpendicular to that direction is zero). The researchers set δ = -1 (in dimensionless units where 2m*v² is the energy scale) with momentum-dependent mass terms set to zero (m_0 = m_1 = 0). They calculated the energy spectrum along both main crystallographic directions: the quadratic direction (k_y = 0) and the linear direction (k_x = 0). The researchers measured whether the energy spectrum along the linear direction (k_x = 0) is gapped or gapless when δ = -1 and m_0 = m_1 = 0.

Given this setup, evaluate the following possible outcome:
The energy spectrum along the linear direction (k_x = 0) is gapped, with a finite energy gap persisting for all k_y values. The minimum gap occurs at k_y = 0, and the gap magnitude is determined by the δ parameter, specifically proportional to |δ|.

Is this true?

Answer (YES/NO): YES